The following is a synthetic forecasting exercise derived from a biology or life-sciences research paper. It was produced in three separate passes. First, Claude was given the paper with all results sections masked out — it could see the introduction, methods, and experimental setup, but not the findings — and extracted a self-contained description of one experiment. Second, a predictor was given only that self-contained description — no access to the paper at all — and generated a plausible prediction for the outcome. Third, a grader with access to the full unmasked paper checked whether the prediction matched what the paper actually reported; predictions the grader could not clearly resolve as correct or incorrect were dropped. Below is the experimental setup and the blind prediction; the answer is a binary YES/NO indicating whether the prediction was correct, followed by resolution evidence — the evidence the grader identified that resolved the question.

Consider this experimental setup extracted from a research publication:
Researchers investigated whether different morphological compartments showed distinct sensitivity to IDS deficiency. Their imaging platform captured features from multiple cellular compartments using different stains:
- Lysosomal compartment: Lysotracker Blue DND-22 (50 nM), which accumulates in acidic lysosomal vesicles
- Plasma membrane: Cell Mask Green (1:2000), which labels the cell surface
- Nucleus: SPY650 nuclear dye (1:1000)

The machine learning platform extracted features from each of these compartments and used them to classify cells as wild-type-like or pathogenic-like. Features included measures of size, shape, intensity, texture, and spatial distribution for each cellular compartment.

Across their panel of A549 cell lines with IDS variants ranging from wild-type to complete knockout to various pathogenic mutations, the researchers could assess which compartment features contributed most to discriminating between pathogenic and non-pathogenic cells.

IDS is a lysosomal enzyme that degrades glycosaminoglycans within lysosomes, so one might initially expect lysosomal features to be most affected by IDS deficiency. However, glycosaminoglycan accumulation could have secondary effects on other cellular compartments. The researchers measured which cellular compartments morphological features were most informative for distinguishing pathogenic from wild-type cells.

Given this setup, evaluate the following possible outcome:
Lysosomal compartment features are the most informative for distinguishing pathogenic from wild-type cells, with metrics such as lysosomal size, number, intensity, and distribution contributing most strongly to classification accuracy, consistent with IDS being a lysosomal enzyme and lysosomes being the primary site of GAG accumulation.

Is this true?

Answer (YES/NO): NO